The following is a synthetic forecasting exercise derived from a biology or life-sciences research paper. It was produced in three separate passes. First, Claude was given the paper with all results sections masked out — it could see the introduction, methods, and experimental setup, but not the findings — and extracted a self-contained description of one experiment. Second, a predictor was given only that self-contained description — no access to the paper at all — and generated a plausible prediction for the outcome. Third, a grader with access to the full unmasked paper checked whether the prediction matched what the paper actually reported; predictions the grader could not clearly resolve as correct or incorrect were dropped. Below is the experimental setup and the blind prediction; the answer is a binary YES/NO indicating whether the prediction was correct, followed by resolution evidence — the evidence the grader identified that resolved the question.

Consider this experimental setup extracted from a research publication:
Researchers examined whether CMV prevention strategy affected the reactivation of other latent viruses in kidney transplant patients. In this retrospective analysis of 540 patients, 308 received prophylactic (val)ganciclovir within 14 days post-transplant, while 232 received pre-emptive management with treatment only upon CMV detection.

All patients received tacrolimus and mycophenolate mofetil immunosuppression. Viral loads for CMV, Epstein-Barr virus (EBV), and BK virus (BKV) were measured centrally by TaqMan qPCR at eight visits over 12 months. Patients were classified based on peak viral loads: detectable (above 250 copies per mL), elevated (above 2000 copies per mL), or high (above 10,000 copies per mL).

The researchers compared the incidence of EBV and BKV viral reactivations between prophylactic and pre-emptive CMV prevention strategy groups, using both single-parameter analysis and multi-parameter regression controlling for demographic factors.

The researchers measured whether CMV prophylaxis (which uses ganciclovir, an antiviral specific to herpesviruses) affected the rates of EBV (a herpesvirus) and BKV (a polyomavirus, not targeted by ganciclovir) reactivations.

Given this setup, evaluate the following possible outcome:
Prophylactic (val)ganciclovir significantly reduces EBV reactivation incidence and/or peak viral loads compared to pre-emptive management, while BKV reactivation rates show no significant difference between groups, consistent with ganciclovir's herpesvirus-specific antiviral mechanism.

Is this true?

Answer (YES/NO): NO